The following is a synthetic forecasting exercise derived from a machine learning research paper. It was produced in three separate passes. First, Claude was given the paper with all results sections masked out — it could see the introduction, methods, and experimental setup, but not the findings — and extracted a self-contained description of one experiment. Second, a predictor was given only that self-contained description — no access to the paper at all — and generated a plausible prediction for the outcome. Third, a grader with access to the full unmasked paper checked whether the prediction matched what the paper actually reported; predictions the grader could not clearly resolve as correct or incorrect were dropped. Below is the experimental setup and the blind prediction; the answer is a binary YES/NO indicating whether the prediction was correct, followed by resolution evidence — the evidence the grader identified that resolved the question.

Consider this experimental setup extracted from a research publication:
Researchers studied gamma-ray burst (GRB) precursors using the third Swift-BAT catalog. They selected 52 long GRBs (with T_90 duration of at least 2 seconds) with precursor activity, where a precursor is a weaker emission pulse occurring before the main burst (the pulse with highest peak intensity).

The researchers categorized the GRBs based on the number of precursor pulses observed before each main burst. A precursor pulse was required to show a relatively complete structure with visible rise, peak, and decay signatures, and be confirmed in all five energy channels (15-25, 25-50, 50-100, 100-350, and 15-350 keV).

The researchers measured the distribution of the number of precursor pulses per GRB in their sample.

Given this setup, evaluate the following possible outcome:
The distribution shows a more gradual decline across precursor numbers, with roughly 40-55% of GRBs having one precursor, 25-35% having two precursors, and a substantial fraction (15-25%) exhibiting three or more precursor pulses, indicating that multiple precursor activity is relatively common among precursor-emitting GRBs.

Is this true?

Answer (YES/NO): NO